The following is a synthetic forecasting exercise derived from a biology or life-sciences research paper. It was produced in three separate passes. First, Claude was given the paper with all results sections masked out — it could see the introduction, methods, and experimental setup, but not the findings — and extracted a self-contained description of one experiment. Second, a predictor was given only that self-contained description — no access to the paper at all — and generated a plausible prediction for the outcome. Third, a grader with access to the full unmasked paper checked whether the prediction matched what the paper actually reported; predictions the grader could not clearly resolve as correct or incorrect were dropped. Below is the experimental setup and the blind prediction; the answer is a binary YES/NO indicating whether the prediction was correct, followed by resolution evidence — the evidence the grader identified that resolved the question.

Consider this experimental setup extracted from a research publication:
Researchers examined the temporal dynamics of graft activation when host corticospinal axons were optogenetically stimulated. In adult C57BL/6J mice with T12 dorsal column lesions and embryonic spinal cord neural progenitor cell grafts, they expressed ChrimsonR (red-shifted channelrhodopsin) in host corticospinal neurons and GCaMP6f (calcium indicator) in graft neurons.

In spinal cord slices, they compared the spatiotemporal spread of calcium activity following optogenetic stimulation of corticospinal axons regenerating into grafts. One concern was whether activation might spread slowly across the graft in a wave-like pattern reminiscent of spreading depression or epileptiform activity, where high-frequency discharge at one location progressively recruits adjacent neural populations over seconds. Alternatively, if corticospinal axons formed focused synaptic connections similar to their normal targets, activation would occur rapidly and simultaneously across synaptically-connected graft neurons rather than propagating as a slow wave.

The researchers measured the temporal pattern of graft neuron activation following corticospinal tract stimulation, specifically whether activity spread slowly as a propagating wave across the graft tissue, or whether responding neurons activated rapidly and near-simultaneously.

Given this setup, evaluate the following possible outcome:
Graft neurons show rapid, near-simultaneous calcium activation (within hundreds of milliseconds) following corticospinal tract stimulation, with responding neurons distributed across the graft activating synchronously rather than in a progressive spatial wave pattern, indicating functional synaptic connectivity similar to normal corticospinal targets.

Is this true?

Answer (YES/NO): YES